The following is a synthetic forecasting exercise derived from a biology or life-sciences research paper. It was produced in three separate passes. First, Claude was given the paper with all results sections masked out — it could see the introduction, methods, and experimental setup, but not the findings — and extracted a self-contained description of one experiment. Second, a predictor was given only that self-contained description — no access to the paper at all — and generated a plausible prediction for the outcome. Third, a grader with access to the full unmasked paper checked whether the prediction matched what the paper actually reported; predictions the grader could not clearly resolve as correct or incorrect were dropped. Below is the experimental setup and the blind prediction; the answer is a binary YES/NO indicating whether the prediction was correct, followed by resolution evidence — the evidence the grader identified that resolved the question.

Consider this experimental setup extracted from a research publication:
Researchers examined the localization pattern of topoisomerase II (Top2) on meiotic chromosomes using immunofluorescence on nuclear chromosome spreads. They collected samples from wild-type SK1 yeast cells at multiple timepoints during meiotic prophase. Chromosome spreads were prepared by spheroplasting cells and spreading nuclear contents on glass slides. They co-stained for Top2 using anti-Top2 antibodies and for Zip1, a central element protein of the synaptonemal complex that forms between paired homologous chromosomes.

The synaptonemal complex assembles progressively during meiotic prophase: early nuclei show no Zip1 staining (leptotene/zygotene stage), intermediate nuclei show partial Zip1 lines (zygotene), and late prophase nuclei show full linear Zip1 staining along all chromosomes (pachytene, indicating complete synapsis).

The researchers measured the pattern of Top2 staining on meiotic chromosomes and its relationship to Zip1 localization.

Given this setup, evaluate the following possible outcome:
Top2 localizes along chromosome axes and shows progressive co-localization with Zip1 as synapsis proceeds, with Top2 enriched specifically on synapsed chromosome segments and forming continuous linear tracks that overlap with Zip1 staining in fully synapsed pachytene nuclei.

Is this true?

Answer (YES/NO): NO